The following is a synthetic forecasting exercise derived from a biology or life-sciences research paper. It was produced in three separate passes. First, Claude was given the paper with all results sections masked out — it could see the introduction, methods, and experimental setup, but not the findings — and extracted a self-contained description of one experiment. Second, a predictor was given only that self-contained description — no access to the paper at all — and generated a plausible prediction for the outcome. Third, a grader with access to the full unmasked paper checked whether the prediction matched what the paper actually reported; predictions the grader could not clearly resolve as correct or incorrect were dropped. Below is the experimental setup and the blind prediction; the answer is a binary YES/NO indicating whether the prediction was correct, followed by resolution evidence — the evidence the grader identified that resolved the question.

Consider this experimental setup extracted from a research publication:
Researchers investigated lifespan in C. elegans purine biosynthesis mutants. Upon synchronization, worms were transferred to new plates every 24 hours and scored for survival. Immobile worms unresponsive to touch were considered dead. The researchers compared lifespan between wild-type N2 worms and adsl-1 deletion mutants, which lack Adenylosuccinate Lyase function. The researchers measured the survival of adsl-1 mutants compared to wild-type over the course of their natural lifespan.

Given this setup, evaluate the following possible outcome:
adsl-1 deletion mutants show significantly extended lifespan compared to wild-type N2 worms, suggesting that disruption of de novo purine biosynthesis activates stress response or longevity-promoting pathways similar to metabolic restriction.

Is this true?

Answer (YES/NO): NO